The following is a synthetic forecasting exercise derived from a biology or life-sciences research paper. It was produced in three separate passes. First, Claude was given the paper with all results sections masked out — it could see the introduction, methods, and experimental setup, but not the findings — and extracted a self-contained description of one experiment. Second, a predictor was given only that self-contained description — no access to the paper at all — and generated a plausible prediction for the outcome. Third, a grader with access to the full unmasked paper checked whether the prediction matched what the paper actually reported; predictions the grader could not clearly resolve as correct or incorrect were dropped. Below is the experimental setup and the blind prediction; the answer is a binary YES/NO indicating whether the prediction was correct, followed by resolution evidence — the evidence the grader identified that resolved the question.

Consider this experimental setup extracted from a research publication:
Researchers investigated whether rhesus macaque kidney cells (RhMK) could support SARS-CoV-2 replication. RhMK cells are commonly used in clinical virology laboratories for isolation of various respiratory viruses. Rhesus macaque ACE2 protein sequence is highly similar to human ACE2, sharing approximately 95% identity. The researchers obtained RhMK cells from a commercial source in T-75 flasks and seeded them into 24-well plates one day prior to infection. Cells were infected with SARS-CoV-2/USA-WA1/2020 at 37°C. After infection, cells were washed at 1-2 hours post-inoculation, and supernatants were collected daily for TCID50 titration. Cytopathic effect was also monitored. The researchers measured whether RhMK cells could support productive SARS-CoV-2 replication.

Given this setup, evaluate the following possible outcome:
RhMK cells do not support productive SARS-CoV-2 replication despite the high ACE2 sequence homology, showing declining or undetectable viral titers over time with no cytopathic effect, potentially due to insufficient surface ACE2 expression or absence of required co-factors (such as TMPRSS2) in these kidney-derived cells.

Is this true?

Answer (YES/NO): NO